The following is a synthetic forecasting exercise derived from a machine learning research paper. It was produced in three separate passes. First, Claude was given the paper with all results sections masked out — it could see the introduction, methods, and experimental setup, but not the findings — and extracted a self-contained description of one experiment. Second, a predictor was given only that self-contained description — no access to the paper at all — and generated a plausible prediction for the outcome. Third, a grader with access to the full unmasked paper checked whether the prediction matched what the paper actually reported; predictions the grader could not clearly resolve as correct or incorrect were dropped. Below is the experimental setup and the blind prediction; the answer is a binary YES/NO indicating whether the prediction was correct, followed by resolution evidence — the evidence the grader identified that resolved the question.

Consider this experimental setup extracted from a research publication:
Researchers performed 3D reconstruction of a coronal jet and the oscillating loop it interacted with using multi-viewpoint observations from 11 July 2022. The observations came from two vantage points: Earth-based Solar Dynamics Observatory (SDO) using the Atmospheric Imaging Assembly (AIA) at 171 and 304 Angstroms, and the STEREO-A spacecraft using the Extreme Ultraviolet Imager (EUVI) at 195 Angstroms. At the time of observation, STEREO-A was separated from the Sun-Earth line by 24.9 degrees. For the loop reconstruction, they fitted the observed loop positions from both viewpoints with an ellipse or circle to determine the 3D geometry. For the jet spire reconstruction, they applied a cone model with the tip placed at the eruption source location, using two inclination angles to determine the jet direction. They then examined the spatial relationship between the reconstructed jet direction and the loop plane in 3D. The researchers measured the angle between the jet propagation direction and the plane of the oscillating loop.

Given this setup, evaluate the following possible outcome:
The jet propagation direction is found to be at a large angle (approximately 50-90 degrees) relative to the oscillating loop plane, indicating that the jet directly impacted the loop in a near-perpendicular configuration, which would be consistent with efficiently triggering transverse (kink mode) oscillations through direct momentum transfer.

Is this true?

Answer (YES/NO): NO